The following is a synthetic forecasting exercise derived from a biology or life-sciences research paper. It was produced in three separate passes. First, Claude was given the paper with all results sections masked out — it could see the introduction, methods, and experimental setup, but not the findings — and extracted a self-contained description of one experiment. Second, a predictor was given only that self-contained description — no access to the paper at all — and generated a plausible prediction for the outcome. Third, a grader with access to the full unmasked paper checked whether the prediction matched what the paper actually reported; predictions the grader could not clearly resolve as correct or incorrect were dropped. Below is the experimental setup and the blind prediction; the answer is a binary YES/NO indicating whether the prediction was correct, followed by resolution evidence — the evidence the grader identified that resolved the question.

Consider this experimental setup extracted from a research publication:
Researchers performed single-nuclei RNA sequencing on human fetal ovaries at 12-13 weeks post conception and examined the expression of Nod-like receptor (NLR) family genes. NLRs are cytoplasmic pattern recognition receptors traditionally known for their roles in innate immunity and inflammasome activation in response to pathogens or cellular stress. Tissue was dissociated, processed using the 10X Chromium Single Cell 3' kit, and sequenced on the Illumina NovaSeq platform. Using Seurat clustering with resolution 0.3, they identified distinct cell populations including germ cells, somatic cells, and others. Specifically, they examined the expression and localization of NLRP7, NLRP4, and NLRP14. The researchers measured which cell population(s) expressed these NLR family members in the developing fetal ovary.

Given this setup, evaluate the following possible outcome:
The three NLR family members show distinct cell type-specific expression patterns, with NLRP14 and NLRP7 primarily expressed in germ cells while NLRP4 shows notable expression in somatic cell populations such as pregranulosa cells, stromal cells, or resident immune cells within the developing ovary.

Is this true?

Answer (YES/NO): NO